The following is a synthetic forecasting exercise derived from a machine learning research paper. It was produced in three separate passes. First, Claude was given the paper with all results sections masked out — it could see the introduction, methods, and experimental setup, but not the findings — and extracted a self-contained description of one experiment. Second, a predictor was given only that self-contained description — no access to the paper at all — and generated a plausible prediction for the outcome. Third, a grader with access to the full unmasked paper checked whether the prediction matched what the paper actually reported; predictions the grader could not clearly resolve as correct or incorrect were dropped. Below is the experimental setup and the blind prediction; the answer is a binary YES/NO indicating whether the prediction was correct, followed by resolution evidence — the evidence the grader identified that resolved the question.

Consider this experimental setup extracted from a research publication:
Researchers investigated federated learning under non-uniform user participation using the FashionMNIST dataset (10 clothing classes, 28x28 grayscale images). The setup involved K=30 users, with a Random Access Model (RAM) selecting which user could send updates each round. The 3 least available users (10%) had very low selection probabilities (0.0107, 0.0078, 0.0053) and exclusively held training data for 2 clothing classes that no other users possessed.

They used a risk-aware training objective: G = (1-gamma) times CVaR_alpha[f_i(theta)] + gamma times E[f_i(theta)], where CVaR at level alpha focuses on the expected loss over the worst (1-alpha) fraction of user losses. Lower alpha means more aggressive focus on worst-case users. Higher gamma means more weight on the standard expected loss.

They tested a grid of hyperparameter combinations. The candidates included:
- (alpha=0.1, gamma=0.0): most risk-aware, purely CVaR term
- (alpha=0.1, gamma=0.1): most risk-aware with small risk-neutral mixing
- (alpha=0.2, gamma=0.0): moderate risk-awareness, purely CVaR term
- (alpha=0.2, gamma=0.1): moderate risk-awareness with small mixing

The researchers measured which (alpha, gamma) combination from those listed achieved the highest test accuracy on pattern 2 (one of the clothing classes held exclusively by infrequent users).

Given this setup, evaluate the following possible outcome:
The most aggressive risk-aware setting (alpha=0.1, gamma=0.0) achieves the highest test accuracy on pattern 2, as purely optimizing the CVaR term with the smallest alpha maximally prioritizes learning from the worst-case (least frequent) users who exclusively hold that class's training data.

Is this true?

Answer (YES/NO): NO